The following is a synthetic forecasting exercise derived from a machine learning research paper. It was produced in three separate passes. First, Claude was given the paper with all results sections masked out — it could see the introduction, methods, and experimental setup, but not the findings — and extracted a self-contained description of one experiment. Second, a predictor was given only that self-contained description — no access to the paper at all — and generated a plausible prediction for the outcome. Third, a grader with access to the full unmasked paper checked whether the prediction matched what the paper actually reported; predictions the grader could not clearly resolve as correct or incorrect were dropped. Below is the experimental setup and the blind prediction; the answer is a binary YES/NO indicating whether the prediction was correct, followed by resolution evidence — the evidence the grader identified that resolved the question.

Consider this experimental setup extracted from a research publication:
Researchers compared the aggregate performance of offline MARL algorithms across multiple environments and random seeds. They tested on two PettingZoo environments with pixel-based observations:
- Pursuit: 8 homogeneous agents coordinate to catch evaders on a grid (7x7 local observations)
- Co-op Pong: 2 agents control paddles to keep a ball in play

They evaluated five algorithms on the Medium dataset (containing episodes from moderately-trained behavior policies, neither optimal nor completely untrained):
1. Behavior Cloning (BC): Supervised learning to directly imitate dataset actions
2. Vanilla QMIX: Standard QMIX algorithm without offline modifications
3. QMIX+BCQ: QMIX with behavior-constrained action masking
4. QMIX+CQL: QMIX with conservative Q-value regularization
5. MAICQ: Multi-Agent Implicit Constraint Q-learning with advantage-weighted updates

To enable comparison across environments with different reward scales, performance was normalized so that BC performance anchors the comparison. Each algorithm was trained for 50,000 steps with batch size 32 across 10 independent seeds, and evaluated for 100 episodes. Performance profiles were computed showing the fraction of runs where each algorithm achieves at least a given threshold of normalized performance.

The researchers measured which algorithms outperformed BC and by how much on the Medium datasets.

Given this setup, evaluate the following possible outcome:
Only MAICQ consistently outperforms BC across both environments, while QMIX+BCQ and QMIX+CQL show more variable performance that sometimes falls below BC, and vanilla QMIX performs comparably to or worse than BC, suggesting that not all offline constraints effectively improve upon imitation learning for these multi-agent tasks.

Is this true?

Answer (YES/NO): NO